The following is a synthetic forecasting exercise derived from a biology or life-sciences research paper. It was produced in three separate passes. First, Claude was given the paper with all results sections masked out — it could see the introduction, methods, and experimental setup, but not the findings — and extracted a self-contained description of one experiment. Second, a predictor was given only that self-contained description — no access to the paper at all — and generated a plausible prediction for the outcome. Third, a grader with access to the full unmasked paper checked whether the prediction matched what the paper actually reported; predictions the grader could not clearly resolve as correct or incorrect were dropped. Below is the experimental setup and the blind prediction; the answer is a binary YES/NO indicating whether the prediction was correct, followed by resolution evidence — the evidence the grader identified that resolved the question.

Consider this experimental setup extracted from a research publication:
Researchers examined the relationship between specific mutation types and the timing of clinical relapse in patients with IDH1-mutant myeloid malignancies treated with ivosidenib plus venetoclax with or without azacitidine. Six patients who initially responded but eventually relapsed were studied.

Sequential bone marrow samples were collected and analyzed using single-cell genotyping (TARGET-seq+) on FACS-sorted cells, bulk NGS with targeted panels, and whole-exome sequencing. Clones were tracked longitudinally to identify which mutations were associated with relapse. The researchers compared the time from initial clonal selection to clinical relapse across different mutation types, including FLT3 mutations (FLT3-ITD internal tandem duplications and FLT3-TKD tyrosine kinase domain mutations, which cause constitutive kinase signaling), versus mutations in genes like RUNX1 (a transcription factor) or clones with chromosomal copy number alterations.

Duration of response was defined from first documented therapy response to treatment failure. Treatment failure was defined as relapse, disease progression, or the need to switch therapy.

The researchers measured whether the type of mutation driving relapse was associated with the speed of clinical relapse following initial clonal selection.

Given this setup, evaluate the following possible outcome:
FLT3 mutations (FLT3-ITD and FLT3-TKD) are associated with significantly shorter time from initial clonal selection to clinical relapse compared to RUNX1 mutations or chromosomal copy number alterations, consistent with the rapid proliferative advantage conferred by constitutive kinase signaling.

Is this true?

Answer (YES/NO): YES